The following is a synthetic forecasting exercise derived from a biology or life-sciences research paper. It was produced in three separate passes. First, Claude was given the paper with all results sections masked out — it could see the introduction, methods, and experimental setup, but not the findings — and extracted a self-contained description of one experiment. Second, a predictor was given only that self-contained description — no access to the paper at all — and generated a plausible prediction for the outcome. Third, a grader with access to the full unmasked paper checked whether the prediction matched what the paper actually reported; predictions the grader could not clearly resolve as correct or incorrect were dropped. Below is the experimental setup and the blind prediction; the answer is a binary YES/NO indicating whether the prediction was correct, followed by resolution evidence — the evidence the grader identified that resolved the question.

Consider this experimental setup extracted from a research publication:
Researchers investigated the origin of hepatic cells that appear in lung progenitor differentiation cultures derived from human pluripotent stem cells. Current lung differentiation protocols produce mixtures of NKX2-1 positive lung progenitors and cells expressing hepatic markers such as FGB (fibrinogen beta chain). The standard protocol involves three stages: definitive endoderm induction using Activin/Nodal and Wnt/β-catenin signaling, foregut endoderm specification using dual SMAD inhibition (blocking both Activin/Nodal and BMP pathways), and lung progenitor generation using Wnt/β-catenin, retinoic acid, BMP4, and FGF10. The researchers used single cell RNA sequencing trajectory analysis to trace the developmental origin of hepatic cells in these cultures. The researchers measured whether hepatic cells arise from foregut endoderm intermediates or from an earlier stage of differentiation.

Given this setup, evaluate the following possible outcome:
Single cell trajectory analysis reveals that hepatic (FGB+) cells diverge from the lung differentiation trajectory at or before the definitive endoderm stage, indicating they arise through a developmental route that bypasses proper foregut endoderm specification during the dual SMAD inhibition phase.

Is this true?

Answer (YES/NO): YES